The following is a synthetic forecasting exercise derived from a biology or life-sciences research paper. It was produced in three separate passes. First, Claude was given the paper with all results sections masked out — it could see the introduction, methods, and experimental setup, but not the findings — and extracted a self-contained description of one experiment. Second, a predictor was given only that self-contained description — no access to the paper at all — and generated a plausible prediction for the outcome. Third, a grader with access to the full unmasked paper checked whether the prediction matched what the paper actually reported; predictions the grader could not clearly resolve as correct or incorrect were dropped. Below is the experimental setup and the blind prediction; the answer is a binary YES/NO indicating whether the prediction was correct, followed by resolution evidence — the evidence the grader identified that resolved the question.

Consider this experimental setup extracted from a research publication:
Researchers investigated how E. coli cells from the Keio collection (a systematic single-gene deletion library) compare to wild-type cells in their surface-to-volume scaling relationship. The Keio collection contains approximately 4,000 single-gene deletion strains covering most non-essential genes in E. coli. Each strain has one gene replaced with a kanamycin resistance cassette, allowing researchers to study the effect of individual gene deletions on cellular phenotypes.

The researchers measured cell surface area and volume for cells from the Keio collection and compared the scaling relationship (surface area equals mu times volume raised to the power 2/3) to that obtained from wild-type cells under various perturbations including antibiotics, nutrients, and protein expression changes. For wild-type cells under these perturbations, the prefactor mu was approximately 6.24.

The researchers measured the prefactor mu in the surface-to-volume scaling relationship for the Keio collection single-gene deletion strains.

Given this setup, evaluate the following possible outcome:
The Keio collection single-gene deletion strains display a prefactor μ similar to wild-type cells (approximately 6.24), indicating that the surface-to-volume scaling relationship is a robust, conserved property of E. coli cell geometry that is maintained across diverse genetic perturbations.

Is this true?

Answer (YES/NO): NO